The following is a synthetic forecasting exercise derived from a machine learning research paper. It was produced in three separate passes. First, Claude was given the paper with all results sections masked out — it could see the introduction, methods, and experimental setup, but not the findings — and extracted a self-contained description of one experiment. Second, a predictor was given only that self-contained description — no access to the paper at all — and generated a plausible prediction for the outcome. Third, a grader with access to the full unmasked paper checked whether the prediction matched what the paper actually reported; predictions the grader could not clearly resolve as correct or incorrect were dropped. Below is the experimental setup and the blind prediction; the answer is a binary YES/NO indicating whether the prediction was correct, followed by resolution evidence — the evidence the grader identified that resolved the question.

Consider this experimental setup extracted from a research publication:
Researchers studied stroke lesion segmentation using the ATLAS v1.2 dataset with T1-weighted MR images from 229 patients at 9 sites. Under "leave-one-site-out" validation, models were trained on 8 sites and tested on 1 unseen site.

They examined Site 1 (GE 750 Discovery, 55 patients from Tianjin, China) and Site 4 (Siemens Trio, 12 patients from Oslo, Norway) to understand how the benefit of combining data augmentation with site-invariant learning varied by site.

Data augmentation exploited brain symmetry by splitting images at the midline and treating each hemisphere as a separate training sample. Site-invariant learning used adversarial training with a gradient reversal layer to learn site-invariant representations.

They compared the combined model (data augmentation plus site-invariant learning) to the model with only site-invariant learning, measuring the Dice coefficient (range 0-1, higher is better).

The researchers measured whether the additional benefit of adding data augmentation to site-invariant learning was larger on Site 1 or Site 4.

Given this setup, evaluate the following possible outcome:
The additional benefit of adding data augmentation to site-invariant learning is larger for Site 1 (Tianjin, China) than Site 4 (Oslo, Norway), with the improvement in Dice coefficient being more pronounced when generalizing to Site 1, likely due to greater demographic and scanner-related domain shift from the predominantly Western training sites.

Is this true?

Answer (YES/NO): NO